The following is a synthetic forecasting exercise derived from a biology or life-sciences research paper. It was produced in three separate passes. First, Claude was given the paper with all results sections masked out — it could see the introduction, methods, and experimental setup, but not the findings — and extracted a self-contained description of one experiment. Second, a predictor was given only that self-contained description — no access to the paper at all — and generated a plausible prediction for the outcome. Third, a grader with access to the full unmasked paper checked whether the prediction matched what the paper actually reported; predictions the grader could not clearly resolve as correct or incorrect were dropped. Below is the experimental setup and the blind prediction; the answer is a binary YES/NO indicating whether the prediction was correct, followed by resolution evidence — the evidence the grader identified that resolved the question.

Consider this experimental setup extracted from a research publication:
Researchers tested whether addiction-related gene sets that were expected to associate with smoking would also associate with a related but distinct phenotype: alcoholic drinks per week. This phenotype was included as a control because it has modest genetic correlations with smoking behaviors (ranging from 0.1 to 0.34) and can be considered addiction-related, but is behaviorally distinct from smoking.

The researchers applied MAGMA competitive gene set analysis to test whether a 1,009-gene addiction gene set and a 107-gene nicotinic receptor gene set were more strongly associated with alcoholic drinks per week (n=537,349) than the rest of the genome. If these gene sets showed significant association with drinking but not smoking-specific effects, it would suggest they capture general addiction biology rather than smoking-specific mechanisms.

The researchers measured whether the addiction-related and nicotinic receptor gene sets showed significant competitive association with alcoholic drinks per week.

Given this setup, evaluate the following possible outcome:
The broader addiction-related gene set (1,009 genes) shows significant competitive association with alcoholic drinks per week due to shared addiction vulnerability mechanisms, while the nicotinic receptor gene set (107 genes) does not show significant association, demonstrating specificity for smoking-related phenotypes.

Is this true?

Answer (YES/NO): NO